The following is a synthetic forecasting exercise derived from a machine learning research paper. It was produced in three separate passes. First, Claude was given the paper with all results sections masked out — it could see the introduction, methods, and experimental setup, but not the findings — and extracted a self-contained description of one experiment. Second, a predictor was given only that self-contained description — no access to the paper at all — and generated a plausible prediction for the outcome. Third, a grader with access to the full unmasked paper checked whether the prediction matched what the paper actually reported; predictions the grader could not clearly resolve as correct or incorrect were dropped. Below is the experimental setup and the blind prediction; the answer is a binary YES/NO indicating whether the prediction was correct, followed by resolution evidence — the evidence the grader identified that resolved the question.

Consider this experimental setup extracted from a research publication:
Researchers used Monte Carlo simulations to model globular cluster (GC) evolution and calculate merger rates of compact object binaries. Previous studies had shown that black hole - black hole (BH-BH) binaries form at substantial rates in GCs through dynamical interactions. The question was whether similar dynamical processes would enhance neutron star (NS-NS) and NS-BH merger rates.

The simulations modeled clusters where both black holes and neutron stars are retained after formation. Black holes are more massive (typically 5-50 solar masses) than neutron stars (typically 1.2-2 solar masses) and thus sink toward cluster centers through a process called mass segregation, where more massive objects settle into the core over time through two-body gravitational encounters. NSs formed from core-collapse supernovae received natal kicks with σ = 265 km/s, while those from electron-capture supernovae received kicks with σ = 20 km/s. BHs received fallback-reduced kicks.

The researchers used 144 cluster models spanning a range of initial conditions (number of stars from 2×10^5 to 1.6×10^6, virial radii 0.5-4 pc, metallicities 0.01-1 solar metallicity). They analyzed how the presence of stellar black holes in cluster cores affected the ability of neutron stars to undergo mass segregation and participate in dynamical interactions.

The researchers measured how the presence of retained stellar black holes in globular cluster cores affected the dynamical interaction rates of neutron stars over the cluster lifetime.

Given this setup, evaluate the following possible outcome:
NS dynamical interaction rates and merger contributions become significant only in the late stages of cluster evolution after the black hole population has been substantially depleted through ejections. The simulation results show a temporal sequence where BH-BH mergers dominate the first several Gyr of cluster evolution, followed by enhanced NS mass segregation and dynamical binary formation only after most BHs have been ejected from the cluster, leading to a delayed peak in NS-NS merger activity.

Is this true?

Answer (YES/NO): YES